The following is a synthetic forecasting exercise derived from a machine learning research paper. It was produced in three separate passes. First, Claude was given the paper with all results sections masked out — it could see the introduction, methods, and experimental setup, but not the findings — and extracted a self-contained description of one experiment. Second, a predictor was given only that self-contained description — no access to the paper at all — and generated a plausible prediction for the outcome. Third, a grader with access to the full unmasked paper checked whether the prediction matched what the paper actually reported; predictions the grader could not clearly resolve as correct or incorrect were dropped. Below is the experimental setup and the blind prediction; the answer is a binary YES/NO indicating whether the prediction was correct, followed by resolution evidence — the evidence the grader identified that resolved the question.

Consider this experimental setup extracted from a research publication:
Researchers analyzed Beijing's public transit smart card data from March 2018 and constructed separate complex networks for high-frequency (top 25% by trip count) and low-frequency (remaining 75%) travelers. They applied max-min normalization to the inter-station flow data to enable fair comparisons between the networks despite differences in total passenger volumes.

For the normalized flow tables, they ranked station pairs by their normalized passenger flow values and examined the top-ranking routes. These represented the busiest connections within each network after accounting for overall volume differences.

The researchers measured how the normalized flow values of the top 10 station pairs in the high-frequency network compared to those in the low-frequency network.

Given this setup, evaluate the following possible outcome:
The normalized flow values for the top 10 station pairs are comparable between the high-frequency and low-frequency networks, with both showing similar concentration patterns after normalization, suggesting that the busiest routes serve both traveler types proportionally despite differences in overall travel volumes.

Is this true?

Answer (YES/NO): NO